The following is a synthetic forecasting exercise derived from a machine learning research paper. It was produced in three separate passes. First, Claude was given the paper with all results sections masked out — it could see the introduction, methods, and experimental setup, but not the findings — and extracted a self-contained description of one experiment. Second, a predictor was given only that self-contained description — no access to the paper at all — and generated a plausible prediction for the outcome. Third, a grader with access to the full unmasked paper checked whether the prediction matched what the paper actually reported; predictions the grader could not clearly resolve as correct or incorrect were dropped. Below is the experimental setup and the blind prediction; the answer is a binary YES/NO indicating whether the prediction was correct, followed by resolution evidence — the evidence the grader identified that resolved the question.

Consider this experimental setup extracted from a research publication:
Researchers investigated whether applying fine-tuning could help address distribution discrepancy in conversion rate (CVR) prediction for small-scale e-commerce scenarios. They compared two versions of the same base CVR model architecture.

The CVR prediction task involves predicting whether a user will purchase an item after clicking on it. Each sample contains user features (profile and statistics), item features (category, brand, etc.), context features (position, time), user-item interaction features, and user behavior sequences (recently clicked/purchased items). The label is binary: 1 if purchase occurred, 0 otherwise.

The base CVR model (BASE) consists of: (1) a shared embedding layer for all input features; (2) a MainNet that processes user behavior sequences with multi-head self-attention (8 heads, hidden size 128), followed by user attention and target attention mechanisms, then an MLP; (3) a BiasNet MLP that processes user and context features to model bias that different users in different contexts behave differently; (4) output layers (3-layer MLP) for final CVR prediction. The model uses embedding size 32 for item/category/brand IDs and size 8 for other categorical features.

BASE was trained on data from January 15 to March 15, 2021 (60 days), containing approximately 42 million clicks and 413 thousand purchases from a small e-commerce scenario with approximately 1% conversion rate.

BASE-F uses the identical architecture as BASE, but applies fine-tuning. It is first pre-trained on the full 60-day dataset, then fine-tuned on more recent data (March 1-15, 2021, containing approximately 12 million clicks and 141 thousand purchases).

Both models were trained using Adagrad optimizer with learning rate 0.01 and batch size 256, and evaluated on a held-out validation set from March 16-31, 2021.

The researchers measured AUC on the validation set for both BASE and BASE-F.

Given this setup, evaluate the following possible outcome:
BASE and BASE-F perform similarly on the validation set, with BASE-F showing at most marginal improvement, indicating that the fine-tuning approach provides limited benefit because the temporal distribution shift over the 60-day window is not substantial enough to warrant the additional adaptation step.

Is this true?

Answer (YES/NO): NO